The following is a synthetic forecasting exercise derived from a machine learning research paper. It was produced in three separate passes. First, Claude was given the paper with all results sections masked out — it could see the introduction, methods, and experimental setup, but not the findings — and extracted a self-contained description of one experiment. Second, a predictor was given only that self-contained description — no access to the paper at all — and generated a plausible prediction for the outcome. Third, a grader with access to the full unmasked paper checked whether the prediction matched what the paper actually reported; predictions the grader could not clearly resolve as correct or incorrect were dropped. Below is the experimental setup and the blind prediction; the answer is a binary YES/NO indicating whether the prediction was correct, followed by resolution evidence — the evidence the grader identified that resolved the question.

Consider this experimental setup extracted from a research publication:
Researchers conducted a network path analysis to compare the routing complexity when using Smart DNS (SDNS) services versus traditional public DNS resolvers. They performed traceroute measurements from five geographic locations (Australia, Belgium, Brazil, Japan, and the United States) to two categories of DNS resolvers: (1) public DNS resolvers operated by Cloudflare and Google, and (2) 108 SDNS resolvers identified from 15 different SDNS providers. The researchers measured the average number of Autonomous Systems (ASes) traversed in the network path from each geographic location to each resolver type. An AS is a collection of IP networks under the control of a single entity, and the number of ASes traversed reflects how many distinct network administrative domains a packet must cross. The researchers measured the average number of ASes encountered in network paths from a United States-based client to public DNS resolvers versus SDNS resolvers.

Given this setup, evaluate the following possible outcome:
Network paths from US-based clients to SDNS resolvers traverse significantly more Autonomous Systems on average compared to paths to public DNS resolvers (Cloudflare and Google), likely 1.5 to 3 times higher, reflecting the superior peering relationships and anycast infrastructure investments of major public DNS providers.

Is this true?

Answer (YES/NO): YES